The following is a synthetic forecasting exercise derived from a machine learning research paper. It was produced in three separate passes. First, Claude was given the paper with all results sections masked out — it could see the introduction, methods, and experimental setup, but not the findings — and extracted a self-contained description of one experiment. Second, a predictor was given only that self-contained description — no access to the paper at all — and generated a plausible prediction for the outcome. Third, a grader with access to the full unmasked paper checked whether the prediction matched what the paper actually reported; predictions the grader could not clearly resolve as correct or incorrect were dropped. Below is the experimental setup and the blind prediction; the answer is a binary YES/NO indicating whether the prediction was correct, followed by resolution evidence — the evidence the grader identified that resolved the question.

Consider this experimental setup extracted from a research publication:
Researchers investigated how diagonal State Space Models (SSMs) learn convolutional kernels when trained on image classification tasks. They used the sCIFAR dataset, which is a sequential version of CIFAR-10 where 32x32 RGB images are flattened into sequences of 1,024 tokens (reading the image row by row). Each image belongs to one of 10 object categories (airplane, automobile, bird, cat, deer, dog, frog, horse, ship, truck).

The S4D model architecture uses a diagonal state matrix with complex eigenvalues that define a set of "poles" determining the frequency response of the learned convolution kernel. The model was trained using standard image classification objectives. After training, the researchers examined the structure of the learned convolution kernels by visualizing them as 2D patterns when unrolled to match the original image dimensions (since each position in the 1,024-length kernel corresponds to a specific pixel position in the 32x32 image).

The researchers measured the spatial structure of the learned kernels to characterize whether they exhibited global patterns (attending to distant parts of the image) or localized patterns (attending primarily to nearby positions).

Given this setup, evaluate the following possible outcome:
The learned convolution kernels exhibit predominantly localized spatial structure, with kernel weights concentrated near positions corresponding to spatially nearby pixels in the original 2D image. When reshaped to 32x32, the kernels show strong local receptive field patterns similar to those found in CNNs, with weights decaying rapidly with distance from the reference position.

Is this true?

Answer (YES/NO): YES